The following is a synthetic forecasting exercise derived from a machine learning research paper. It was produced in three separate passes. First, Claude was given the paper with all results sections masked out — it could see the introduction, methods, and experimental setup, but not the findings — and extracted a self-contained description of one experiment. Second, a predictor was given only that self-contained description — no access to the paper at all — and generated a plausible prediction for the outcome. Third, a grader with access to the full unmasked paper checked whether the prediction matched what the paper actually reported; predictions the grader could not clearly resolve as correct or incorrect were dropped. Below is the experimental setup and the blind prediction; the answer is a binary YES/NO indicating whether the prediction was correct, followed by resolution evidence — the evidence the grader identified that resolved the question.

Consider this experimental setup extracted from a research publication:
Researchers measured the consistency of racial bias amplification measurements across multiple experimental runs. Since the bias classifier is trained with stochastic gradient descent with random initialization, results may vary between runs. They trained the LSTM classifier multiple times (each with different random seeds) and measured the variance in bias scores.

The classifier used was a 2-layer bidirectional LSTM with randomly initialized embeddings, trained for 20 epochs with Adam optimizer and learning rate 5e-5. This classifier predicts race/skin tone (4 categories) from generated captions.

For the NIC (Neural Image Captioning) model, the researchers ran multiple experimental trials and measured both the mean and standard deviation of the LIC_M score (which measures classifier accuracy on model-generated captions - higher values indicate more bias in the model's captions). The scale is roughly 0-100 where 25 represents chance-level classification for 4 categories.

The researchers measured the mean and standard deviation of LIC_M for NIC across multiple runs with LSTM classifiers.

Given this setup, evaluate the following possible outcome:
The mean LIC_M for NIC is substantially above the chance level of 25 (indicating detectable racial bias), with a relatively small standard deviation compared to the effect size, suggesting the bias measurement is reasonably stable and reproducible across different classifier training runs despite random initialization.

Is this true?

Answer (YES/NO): YES